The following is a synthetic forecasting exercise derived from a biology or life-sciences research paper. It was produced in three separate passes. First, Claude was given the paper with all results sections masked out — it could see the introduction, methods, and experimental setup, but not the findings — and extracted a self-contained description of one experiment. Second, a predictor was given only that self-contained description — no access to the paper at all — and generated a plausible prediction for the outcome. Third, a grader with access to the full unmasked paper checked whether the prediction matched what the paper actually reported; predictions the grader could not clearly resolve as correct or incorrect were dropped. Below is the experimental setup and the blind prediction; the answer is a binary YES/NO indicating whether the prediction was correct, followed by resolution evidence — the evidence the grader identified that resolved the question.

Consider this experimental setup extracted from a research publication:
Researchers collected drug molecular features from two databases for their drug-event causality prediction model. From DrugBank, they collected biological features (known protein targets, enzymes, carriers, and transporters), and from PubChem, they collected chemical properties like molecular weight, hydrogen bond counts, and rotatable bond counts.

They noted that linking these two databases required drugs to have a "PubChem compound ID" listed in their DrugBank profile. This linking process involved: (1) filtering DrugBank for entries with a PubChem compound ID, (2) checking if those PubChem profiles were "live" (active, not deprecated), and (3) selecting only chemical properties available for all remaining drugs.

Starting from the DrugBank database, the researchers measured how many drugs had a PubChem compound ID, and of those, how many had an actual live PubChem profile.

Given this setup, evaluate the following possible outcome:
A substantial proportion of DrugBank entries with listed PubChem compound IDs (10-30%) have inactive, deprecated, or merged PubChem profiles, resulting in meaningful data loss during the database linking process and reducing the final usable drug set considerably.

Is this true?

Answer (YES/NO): NO